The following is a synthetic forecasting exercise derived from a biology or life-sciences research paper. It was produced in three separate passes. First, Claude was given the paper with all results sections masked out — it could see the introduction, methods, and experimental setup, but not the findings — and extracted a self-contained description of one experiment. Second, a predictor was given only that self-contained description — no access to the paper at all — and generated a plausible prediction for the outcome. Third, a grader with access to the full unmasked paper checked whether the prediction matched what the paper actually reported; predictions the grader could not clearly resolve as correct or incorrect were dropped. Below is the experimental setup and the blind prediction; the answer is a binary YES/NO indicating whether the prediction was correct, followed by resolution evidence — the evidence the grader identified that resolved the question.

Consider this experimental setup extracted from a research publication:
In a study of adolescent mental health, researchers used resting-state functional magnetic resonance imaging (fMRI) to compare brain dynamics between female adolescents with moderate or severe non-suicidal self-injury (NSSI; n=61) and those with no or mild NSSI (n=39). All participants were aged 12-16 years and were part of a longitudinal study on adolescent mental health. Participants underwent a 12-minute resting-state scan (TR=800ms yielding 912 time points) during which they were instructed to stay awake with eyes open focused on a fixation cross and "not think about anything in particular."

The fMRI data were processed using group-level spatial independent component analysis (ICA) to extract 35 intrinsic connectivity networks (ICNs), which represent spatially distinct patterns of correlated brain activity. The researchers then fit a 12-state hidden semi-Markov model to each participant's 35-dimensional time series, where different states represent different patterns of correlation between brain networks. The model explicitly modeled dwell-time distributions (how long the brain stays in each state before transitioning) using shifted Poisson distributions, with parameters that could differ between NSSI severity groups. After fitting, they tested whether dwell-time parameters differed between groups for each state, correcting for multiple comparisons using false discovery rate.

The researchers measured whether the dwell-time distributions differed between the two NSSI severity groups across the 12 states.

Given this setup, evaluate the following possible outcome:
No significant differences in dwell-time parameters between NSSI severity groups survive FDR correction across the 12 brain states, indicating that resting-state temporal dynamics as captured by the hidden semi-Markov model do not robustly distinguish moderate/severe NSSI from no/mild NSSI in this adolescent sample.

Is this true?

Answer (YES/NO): NO